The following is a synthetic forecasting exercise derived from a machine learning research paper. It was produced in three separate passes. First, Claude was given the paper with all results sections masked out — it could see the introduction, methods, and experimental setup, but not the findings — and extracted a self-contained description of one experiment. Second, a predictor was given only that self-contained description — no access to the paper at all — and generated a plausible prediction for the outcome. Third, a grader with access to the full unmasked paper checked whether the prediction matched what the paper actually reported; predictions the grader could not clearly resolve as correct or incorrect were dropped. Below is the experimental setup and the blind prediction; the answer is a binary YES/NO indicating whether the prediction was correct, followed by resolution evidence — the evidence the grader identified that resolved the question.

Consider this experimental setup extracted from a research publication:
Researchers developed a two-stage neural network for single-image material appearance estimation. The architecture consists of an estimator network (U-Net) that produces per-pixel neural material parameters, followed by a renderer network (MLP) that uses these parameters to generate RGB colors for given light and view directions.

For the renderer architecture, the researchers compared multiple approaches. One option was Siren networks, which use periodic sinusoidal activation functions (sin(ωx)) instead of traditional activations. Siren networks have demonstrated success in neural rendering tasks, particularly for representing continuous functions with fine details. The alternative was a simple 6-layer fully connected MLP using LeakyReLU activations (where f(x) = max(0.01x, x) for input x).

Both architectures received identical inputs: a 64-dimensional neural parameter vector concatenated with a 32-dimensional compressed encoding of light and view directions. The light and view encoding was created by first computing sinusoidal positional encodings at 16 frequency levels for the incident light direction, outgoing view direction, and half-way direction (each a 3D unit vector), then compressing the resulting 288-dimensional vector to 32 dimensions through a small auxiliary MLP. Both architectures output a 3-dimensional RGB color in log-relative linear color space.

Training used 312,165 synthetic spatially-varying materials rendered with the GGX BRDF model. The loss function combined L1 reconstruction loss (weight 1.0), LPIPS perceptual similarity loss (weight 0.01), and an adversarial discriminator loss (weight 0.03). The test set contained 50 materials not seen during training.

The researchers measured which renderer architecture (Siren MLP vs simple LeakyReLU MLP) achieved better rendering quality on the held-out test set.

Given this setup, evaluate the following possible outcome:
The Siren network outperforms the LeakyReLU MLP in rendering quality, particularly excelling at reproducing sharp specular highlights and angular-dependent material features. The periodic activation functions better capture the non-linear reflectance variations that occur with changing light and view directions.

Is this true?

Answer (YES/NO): NO